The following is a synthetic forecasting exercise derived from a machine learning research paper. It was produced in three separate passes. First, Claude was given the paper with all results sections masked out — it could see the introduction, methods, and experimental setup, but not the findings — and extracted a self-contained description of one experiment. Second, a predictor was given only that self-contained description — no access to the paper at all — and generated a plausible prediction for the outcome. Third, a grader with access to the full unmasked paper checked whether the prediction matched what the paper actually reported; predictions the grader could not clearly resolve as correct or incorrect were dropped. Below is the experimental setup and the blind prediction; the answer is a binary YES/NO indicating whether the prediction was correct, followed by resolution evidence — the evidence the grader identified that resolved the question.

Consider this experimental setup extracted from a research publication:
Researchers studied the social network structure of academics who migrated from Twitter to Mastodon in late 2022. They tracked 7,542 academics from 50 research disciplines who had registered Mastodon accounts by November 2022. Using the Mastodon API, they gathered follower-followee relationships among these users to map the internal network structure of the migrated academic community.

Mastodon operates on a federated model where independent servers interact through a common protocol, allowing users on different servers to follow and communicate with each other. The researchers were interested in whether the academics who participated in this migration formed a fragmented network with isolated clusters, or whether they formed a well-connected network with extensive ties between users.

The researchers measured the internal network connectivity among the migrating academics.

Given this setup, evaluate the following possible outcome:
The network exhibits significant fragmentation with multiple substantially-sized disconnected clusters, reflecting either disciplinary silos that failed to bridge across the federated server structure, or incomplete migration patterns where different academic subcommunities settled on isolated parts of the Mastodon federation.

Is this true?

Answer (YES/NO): NO